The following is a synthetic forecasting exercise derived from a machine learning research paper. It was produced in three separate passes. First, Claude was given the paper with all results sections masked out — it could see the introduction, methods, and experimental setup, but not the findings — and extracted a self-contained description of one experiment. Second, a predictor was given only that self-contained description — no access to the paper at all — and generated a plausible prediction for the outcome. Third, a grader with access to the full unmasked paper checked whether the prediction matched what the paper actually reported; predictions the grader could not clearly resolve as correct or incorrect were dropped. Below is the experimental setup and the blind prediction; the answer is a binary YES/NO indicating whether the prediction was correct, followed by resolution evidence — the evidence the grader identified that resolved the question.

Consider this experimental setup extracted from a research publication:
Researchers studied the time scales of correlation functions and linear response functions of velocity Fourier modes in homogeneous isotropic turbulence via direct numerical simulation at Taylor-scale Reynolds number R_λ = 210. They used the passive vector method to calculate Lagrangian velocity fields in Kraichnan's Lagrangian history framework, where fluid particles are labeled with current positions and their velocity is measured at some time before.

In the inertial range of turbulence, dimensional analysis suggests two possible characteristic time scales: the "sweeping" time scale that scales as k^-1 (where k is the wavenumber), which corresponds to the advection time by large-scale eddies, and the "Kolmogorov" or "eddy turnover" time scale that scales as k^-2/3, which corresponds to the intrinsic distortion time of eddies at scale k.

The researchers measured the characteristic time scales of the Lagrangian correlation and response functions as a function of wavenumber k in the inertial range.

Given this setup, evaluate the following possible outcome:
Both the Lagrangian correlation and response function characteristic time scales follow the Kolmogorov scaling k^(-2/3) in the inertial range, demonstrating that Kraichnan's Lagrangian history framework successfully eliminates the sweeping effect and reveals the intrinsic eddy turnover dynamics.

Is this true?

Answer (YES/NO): YES